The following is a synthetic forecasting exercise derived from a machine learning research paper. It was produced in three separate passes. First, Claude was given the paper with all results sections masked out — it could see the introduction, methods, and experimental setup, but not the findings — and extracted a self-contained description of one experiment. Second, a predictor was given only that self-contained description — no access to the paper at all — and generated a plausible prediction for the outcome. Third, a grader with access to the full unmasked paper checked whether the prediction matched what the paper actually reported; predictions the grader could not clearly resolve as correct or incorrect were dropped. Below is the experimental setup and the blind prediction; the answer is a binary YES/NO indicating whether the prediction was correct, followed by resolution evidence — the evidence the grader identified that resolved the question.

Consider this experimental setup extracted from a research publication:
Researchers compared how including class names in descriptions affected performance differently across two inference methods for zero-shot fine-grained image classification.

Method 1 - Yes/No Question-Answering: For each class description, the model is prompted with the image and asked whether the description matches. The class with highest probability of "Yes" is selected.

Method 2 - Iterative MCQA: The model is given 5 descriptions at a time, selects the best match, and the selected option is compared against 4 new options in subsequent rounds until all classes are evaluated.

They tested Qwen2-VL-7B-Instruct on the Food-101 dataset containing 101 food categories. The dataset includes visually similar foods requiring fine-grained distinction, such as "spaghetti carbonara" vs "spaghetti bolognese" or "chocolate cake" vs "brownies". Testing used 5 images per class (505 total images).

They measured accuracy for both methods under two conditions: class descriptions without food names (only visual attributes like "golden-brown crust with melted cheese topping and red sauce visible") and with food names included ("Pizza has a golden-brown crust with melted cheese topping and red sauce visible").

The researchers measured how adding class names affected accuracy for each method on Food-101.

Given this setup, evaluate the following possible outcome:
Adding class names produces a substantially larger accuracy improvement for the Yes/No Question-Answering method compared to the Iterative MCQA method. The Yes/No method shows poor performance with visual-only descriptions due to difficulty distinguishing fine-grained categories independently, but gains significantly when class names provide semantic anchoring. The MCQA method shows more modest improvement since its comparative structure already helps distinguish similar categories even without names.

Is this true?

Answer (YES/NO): NO